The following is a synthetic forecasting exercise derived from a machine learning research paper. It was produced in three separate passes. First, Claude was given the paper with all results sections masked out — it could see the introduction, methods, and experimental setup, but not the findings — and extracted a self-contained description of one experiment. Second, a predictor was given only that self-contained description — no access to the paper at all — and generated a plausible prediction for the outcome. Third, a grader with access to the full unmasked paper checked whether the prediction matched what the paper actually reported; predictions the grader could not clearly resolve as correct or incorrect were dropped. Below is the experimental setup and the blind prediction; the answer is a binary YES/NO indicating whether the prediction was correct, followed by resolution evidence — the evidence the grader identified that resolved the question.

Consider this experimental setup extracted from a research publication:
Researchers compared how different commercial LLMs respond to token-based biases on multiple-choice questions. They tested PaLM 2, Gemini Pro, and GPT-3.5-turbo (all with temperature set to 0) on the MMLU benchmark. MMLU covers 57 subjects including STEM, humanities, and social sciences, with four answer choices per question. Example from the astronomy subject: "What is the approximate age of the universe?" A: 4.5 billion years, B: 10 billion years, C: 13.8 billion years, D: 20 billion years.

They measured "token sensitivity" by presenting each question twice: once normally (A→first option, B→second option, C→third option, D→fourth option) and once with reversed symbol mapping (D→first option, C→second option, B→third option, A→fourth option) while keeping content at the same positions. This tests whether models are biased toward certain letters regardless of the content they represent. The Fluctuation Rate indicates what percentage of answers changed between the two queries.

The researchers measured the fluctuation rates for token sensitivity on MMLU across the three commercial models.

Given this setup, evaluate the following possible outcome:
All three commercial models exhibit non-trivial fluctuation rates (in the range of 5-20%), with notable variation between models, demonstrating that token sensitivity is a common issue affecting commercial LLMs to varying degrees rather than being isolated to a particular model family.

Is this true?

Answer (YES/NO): NO